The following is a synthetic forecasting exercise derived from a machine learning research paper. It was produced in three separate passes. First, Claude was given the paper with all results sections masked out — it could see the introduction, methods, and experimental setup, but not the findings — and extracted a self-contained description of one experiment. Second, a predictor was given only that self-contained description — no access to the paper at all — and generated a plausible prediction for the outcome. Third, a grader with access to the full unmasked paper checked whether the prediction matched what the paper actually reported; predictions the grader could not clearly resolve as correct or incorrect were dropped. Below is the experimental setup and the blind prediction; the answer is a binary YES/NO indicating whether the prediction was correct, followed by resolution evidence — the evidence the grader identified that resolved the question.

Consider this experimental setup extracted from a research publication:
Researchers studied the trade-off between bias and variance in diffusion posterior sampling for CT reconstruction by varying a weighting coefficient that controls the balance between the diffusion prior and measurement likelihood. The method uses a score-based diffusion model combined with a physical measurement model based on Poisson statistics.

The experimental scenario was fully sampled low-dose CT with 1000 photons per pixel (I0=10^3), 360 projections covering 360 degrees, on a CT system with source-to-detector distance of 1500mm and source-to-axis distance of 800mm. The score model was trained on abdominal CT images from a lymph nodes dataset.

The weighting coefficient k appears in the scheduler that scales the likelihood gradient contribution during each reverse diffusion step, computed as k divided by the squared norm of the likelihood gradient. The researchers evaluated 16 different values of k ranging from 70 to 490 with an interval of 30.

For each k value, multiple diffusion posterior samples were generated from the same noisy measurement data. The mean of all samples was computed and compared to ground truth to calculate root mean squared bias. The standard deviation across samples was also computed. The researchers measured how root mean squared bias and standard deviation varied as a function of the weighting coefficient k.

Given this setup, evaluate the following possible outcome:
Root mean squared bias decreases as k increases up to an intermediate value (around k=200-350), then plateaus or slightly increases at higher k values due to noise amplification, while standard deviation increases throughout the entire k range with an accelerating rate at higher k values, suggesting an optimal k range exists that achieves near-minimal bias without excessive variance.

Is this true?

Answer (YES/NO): NO